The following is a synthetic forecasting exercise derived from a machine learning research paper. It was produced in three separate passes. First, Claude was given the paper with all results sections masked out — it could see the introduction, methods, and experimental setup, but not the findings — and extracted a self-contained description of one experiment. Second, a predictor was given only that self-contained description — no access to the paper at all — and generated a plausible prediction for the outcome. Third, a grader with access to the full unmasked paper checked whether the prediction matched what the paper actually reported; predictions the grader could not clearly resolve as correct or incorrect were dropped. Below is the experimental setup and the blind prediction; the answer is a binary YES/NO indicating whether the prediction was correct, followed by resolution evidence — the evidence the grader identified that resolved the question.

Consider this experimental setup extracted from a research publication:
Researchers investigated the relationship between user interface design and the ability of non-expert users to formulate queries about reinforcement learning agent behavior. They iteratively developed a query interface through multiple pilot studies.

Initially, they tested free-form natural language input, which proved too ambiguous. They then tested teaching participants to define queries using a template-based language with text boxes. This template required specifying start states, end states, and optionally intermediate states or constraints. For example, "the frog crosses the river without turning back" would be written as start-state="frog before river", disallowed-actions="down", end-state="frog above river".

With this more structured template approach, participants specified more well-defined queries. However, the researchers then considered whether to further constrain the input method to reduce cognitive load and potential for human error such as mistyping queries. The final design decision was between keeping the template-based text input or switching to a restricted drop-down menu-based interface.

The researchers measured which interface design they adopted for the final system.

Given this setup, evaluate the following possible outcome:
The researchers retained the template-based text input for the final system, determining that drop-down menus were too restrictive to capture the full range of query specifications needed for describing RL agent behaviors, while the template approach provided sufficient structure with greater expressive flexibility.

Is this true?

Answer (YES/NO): NO